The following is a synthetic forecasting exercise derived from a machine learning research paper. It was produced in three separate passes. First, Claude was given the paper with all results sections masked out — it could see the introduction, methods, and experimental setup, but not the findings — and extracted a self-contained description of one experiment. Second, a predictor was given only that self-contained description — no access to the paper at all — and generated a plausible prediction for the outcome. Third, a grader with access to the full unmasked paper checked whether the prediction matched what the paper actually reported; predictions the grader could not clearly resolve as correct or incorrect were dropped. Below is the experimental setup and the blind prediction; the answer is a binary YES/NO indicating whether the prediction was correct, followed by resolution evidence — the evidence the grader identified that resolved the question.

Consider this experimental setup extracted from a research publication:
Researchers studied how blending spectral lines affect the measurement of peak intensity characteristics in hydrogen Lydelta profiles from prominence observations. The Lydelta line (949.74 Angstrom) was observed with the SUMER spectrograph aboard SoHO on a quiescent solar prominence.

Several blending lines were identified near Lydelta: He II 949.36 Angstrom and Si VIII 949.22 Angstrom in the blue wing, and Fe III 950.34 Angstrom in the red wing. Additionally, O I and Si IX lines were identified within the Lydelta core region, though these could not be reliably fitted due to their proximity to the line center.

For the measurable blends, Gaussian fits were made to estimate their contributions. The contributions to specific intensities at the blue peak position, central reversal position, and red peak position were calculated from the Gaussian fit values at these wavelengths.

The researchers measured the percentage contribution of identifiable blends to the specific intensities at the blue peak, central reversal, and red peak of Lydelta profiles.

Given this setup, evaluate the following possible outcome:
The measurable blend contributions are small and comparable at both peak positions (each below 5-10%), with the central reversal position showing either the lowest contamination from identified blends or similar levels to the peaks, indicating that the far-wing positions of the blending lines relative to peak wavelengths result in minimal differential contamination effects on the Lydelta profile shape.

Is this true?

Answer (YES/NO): YES